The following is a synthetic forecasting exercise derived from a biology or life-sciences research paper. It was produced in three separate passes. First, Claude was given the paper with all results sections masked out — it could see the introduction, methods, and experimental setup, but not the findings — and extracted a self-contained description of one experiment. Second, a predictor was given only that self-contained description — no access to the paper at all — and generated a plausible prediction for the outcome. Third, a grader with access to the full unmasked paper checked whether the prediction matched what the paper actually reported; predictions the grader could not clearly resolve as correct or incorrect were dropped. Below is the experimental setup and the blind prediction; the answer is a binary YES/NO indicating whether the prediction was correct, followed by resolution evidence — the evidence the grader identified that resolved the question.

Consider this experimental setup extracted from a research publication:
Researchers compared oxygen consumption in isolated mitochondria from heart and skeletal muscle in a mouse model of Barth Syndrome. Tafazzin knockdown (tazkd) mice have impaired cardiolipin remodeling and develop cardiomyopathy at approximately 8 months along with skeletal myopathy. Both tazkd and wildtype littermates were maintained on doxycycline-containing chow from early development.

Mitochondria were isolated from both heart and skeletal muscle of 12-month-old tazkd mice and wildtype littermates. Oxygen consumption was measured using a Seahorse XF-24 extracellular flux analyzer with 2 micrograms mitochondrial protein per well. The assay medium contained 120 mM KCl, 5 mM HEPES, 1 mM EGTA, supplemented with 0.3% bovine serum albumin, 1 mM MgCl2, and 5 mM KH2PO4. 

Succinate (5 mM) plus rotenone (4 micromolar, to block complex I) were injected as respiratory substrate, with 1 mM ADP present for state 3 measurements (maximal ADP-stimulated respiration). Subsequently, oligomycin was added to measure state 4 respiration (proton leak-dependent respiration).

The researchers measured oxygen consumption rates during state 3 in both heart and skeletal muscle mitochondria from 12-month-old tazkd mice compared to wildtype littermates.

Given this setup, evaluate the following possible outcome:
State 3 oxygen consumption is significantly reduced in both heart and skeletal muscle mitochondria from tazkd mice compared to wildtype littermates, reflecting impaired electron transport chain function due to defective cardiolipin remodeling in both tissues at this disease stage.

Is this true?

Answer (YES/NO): YES